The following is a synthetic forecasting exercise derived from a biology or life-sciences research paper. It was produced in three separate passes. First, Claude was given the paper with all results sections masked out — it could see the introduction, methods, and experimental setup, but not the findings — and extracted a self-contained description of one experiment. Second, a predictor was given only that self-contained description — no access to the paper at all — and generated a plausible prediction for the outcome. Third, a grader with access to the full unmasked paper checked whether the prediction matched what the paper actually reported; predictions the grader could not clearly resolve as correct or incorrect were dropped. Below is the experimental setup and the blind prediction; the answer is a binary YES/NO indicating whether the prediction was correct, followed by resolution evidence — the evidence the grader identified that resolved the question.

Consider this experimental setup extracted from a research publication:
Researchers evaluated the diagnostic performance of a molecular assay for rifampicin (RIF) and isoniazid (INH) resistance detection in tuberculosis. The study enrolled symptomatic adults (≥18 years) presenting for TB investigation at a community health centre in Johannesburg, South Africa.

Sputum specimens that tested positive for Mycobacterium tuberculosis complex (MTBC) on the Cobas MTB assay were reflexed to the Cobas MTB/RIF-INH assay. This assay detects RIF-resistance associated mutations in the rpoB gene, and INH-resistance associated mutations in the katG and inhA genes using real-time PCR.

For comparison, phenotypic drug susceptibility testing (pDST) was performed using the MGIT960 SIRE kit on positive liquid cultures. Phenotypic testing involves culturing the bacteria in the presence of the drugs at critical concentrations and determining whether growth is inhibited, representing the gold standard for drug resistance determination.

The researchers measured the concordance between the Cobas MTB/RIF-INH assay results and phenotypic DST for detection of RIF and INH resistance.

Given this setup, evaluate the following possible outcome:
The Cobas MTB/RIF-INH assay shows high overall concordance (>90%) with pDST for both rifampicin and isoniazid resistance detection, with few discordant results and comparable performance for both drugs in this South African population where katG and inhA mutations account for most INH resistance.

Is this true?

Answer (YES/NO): YES